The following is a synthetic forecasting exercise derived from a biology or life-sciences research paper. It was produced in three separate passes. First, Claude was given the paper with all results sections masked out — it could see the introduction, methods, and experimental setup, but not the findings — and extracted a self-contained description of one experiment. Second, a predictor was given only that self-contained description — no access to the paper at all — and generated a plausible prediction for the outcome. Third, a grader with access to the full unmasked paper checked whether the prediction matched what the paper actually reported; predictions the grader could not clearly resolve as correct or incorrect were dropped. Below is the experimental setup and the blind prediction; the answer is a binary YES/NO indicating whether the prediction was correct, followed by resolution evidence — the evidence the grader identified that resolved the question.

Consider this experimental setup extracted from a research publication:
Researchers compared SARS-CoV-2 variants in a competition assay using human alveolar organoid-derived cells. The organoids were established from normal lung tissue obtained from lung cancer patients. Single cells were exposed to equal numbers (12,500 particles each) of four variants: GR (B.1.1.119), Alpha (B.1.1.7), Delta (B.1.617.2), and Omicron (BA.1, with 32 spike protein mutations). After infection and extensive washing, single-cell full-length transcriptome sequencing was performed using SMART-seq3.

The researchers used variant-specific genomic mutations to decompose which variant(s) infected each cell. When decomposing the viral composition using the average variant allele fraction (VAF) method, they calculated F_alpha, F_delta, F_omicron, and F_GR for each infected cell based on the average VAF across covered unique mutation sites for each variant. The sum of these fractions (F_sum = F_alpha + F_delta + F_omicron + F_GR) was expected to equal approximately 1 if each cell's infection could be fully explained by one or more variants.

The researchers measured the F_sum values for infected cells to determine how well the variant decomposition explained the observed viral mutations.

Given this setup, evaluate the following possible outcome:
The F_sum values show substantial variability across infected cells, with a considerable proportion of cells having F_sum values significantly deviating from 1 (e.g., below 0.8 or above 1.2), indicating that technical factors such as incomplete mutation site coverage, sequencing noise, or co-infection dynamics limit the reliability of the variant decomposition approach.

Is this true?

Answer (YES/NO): NO